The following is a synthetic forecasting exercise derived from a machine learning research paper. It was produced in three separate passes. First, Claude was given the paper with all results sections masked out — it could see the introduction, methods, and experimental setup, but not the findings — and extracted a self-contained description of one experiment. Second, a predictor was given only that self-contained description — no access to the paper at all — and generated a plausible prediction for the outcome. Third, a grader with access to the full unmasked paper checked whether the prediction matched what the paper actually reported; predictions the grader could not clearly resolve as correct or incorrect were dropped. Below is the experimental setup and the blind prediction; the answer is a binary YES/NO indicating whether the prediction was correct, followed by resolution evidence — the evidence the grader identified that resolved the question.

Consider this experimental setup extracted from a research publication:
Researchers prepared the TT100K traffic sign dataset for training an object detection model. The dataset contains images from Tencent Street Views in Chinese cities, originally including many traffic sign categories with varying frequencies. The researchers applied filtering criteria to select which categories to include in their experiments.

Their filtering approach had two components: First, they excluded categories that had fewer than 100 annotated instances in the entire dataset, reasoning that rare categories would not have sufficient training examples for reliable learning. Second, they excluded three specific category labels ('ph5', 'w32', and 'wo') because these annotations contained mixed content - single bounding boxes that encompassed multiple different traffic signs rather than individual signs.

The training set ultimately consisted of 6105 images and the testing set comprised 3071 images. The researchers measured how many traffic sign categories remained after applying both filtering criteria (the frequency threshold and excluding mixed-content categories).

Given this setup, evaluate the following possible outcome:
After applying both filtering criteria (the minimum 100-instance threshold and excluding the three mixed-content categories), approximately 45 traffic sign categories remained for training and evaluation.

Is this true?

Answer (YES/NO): YES